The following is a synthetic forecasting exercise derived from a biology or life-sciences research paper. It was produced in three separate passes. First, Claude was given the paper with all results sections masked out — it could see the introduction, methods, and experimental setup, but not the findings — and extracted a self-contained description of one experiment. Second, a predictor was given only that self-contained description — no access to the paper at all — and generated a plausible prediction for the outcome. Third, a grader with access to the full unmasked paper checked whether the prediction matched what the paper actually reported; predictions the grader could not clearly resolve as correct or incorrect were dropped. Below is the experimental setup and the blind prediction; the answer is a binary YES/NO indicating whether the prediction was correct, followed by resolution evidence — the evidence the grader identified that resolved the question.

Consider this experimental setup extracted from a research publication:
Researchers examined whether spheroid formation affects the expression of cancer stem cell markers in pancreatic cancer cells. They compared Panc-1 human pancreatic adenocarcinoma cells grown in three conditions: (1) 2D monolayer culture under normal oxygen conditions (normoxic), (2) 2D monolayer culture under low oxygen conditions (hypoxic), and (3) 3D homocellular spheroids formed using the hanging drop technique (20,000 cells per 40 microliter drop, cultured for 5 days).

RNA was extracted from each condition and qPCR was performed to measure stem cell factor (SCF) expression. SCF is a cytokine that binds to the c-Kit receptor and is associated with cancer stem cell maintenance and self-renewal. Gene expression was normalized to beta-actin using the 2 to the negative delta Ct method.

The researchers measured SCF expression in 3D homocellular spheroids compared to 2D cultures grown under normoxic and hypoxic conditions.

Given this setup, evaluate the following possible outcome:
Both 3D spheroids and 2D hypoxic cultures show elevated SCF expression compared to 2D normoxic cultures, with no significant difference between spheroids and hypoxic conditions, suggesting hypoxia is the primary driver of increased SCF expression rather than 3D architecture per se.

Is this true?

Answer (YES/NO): NO